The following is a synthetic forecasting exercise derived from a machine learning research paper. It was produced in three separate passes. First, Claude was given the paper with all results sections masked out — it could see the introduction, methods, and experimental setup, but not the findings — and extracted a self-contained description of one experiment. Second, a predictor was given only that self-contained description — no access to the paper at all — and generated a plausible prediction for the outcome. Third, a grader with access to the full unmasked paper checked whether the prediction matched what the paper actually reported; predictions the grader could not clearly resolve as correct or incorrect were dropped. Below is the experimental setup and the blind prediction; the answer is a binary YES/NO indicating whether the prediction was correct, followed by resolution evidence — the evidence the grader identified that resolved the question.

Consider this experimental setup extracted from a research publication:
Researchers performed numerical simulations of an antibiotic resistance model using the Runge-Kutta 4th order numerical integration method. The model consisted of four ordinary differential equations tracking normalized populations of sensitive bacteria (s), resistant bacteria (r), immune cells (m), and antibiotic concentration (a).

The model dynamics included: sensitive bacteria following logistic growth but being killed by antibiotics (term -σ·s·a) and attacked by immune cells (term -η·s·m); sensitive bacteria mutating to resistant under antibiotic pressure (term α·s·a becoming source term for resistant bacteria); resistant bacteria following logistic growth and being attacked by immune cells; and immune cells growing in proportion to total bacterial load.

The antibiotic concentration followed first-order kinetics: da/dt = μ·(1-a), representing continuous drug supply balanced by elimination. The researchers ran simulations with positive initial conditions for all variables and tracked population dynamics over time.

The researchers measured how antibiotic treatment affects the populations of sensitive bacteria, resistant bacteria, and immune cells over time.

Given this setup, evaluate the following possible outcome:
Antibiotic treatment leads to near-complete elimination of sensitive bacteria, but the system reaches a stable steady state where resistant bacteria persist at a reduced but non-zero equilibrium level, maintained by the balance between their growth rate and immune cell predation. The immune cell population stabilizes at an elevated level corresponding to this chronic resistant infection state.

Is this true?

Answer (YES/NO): NO